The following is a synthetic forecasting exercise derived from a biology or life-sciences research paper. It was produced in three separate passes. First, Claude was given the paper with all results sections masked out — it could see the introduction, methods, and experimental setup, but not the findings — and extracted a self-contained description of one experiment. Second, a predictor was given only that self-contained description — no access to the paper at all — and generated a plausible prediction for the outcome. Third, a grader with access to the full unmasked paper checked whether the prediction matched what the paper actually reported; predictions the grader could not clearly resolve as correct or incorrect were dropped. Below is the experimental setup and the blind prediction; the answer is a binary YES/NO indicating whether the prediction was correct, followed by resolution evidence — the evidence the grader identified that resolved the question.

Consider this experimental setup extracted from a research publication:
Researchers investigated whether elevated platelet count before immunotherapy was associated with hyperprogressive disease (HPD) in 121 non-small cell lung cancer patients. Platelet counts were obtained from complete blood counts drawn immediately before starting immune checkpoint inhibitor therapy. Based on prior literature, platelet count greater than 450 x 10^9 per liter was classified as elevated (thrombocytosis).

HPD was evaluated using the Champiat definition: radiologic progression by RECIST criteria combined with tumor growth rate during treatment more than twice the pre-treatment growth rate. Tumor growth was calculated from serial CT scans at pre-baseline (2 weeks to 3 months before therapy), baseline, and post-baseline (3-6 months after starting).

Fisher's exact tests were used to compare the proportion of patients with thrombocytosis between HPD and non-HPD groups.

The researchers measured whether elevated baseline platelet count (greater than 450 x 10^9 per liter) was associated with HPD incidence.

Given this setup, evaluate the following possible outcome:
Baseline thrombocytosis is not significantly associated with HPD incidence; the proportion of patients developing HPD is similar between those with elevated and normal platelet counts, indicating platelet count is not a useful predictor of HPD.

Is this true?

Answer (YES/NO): YES